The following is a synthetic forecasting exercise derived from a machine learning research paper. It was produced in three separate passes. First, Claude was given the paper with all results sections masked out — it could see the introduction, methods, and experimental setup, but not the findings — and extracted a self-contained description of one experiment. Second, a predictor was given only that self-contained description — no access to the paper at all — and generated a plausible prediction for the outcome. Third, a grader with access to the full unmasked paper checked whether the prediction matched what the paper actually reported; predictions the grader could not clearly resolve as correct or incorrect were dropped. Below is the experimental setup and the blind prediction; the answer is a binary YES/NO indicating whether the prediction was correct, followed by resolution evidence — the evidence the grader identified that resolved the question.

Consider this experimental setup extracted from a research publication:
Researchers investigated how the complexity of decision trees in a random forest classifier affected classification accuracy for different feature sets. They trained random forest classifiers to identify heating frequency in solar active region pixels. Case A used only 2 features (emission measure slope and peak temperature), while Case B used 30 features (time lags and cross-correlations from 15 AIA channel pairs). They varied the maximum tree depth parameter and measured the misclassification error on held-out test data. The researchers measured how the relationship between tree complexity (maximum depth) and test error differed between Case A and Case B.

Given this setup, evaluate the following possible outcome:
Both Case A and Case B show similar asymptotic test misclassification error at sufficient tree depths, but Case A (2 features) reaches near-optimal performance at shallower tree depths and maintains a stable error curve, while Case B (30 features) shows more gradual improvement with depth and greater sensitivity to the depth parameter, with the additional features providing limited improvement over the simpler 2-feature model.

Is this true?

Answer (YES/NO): NO